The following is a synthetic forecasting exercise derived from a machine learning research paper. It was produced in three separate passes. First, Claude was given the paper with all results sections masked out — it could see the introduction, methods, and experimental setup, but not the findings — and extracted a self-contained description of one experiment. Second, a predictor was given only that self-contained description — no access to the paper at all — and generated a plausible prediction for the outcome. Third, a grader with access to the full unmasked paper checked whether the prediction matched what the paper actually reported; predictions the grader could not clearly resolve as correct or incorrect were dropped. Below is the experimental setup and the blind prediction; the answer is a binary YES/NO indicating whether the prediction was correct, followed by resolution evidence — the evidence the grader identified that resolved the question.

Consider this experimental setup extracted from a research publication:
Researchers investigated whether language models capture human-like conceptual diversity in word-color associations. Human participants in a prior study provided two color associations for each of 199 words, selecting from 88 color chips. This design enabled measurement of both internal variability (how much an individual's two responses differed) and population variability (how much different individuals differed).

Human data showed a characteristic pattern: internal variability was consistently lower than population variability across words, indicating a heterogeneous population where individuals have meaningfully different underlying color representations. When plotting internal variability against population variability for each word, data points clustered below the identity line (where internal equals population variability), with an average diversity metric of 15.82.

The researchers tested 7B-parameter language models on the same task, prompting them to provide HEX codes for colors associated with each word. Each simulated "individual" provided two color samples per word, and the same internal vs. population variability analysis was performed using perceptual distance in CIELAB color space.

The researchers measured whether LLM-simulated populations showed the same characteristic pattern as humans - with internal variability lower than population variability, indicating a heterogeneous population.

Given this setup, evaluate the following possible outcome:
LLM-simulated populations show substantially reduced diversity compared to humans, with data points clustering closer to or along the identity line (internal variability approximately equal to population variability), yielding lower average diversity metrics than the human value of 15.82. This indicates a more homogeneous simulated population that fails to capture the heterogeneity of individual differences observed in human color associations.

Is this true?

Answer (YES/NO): YES